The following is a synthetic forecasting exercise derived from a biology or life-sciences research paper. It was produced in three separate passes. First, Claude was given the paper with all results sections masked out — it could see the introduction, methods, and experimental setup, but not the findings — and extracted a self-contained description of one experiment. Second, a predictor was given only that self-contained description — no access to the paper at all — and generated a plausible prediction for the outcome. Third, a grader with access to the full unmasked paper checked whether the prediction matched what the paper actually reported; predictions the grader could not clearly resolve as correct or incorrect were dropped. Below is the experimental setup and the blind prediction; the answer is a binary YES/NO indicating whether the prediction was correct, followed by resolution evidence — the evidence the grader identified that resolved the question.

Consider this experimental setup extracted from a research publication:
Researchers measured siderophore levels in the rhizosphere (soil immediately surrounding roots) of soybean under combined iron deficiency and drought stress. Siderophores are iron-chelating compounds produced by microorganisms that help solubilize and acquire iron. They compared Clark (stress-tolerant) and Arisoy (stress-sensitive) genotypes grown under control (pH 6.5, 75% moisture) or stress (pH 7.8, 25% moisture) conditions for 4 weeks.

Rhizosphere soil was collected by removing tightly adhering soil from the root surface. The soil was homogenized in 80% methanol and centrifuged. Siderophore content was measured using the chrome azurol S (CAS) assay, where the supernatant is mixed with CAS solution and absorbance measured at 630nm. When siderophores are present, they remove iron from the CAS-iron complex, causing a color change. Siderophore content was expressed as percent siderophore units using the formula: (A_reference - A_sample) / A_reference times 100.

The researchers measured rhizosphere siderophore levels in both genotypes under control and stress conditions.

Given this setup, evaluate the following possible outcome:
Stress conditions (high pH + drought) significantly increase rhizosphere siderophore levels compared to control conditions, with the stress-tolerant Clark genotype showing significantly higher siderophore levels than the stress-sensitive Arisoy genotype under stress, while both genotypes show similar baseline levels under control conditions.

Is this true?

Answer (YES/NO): NO